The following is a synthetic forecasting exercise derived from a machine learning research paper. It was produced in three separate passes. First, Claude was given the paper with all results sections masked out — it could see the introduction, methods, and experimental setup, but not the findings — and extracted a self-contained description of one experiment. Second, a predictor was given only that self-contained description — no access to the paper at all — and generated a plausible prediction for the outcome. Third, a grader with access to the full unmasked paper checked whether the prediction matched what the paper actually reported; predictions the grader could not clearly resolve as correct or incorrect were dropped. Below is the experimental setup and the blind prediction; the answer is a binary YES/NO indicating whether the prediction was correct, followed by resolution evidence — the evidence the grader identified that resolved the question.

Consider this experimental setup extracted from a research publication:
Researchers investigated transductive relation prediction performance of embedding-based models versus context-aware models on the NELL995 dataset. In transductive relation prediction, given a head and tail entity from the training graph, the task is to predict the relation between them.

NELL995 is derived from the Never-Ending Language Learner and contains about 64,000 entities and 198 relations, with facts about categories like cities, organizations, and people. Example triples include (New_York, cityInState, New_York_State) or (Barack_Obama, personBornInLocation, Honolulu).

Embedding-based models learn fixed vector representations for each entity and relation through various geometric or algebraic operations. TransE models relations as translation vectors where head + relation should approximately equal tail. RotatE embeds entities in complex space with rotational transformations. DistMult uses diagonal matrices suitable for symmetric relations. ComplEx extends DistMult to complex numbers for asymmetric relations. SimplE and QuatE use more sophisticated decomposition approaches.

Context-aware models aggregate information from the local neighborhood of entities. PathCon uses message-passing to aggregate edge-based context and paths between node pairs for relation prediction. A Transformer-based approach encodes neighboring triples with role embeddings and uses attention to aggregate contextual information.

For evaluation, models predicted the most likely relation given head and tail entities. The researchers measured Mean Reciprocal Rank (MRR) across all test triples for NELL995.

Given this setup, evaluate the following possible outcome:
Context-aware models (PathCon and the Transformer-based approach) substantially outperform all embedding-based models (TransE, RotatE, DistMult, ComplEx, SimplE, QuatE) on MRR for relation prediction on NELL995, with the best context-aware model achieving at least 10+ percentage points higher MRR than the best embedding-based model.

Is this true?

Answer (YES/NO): NO